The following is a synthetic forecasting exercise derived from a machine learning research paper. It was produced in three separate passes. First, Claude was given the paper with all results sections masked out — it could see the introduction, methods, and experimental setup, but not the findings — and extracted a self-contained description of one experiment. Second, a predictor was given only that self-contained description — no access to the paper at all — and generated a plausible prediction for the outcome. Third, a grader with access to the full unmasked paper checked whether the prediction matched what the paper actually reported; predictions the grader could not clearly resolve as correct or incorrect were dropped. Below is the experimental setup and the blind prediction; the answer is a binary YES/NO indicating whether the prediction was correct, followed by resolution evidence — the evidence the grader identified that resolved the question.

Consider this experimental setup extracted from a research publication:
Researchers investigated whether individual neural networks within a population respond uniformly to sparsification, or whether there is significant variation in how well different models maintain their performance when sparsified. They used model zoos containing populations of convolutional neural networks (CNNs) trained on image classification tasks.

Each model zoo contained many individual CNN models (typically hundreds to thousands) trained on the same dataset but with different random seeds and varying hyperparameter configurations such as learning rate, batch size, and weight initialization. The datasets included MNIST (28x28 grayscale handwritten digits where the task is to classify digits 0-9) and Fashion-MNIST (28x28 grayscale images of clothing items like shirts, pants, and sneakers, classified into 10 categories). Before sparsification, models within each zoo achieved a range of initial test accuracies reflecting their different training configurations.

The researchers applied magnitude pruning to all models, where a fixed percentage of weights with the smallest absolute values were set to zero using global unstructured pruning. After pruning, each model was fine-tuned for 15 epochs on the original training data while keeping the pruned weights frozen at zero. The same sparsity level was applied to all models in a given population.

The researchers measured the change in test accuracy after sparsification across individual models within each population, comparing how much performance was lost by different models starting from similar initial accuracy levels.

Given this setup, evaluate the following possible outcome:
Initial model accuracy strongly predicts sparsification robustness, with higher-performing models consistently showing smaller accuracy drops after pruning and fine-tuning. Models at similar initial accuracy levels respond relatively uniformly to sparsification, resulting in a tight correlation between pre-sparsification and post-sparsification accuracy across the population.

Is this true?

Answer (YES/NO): YES